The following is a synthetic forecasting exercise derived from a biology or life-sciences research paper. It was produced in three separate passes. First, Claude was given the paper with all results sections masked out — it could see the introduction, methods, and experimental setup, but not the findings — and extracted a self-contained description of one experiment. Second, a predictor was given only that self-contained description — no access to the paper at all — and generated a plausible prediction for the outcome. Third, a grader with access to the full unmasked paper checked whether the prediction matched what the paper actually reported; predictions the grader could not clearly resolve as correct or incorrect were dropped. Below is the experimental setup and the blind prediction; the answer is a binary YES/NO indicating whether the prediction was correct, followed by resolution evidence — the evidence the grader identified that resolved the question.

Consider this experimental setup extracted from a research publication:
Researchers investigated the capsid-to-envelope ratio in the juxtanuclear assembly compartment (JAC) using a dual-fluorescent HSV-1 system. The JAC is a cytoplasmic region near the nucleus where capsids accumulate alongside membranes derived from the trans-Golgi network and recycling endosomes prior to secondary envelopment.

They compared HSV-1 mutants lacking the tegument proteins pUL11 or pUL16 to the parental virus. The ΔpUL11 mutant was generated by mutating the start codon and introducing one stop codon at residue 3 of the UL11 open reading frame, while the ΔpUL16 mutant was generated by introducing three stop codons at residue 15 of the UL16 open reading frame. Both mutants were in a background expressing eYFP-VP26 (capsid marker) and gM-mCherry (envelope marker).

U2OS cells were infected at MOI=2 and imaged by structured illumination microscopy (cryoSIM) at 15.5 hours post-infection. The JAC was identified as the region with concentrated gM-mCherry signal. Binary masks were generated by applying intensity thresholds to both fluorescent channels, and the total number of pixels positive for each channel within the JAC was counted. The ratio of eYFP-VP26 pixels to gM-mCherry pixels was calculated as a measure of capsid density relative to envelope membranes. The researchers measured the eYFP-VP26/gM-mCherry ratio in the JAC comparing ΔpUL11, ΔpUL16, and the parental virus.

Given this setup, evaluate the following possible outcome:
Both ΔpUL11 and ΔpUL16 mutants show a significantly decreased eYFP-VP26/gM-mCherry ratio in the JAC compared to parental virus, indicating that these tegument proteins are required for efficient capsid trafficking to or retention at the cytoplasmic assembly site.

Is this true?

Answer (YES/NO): NO